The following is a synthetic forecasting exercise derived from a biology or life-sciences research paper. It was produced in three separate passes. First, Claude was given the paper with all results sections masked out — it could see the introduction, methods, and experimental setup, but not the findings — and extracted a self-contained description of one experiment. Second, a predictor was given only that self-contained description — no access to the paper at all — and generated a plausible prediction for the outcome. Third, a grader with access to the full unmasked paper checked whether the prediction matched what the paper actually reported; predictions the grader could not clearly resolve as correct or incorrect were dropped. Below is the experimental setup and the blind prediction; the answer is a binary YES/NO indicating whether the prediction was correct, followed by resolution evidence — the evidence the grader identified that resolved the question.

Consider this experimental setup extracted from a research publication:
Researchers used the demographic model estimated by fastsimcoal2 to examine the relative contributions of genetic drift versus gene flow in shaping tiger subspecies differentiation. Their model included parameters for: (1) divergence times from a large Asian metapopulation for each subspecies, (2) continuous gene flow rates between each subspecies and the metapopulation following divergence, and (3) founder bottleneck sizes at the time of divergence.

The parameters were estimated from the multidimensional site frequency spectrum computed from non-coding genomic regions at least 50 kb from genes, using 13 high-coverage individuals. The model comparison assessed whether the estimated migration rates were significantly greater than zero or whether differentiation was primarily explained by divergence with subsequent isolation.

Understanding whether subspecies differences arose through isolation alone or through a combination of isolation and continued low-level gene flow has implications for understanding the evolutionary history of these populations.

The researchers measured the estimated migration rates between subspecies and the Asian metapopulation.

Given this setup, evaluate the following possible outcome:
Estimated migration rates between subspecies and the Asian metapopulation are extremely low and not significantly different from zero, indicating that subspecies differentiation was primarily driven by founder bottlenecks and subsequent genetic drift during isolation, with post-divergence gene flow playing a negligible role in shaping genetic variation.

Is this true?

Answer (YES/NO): NO